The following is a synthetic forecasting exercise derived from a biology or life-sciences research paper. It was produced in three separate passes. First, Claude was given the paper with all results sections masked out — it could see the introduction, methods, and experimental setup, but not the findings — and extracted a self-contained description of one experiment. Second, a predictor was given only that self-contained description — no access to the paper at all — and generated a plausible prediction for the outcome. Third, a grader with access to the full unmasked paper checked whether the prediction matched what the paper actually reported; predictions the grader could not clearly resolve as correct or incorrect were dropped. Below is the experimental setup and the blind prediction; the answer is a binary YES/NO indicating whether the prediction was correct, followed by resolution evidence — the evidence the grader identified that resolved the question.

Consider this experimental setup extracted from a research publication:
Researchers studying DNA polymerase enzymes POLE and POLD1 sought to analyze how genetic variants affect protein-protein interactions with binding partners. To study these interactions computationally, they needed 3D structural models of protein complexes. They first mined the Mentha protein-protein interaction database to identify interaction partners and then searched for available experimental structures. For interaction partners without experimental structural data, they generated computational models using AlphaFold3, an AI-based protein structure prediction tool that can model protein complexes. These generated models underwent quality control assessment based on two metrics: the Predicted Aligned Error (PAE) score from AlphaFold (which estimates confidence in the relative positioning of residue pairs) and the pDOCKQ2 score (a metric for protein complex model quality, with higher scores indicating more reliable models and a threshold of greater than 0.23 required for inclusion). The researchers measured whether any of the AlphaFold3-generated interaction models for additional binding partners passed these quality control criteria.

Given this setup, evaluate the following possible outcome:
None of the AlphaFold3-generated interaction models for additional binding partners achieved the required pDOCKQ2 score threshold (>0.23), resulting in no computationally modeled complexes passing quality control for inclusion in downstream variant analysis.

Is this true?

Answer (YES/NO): YES